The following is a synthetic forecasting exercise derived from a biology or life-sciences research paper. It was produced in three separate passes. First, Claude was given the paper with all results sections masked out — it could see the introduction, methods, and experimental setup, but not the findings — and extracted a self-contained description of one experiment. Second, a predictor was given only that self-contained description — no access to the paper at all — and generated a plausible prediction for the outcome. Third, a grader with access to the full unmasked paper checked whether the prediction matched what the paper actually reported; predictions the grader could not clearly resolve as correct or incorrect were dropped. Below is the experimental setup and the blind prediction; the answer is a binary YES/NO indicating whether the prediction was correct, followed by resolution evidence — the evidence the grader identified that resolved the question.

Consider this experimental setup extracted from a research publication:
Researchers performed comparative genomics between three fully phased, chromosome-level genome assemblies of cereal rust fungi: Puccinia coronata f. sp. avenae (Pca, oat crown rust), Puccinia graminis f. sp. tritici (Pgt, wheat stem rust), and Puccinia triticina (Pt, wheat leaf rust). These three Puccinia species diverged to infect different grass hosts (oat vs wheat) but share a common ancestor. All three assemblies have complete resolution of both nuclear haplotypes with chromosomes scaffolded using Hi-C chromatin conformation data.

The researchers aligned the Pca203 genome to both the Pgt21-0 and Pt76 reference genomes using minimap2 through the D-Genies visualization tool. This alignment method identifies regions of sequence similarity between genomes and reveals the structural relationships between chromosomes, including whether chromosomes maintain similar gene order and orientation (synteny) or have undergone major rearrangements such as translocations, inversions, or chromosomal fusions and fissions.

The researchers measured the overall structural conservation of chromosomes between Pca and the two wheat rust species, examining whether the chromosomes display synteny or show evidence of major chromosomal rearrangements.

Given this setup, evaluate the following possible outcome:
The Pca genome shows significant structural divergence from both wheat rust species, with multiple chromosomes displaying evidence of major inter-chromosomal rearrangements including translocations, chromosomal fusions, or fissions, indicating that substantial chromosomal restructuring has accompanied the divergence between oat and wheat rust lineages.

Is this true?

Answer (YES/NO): NO